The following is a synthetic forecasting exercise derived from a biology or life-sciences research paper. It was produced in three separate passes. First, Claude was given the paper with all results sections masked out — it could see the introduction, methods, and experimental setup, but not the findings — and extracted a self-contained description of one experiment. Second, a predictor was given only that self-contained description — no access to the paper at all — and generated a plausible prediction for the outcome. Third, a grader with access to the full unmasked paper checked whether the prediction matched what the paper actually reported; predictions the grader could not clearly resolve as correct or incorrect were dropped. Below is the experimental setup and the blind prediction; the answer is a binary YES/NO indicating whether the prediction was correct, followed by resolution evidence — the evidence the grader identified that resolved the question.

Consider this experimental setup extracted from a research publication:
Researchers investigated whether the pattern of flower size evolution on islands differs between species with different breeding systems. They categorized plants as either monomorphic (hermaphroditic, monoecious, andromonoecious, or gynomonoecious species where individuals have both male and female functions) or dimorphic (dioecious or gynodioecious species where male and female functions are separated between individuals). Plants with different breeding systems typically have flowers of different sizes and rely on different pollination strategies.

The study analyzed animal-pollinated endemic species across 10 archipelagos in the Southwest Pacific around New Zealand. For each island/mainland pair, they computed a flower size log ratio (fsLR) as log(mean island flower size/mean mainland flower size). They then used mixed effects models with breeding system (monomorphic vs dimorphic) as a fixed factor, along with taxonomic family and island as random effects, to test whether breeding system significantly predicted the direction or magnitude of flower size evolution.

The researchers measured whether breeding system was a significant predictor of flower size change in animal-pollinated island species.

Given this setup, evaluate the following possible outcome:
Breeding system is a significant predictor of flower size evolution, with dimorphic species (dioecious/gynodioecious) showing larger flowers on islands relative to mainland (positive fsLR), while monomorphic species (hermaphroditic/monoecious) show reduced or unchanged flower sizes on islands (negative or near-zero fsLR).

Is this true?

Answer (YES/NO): YES